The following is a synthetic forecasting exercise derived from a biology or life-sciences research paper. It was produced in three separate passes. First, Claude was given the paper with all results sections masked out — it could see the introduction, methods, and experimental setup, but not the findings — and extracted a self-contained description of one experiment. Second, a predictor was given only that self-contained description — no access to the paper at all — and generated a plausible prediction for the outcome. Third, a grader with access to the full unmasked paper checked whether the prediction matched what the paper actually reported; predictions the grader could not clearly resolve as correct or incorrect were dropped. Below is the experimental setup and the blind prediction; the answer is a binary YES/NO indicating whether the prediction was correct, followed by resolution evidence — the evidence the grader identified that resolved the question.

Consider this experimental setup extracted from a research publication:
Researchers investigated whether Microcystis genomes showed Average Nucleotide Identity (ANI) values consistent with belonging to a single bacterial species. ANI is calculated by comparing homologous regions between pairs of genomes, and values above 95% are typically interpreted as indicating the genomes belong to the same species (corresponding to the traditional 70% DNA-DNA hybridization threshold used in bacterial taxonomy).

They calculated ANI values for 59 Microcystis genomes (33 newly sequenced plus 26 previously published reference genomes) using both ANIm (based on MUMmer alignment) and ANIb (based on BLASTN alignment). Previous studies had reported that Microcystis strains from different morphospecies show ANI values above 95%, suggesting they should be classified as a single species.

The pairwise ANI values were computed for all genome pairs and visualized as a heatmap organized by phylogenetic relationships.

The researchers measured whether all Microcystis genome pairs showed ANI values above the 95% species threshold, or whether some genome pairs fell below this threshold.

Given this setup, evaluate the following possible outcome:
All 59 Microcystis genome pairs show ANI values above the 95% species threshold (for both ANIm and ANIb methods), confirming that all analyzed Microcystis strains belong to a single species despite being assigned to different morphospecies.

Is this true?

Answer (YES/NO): NO